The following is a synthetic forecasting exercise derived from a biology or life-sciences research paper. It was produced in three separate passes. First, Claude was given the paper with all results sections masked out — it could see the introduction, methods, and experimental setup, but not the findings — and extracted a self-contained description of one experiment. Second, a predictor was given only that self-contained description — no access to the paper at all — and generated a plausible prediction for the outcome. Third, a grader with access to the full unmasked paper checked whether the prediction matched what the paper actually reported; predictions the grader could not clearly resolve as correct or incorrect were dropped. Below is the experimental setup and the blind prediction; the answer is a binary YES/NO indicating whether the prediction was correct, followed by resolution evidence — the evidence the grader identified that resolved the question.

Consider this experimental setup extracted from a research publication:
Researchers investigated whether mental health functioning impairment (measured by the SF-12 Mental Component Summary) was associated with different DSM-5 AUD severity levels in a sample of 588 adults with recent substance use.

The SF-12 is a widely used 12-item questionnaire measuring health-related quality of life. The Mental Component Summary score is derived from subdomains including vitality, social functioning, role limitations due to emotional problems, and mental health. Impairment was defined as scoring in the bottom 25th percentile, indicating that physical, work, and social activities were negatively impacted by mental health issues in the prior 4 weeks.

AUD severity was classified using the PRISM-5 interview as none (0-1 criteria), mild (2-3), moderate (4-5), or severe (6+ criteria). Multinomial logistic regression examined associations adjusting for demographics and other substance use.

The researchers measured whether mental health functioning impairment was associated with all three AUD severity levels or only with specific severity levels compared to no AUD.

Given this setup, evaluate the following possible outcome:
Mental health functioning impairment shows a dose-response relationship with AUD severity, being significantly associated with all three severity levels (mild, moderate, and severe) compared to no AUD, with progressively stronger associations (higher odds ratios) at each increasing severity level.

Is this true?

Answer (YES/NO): NO